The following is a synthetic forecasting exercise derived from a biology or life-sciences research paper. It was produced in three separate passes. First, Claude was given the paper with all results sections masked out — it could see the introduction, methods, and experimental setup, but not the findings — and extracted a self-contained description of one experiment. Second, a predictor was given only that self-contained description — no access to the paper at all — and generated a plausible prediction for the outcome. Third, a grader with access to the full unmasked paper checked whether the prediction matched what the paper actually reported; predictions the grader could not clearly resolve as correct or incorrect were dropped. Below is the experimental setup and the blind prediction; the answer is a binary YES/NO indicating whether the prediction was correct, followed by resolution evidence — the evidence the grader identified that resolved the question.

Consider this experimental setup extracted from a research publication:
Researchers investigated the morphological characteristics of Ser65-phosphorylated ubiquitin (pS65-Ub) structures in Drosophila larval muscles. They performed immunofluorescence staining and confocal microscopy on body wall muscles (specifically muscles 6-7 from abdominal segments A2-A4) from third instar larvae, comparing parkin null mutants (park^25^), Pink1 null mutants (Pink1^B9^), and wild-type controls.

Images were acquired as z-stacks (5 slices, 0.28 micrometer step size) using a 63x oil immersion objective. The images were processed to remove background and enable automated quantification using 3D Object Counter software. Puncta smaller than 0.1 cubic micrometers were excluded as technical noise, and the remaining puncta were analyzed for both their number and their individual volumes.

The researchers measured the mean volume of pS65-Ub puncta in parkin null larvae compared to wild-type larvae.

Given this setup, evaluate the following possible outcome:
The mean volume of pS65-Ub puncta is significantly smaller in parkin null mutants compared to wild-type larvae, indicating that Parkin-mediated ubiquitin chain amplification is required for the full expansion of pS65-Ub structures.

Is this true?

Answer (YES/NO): NO